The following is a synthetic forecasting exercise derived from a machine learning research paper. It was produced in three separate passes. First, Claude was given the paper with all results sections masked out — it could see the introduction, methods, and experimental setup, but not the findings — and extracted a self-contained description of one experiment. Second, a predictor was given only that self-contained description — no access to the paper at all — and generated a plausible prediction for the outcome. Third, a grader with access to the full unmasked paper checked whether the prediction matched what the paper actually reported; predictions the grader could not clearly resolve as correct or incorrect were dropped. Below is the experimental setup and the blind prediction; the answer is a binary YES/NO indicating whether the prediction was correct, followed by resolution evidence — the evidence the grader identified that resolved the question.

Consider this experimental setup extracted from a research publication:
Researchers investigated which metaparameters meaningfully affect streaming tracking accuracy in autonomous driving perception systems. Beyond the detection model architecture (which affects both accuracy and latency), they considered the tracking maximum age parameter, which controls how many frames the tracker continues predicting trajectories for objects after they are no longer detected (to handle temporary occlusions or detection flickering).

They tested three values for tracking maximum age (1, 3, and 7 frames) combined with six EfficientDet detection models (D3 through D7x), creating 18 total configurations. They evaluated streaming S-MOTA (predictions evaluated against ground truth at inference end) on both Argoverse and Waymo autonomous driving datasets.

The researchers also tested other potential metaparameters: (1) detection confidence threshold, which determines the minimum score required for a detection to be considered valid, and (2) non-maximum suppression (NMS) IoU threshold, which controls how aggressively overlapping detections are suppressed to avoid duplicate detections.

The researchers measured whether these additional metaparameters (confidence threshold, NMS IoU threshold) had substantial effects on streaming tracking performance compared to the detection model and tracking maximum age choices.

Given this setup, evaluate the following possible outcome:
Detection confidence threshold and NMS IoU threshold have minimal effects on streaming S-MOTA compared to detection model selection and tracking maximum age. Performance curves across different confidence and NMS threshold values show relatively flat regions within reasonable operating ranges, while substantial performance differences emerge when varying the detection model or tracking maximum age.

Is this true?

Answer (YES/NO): YES